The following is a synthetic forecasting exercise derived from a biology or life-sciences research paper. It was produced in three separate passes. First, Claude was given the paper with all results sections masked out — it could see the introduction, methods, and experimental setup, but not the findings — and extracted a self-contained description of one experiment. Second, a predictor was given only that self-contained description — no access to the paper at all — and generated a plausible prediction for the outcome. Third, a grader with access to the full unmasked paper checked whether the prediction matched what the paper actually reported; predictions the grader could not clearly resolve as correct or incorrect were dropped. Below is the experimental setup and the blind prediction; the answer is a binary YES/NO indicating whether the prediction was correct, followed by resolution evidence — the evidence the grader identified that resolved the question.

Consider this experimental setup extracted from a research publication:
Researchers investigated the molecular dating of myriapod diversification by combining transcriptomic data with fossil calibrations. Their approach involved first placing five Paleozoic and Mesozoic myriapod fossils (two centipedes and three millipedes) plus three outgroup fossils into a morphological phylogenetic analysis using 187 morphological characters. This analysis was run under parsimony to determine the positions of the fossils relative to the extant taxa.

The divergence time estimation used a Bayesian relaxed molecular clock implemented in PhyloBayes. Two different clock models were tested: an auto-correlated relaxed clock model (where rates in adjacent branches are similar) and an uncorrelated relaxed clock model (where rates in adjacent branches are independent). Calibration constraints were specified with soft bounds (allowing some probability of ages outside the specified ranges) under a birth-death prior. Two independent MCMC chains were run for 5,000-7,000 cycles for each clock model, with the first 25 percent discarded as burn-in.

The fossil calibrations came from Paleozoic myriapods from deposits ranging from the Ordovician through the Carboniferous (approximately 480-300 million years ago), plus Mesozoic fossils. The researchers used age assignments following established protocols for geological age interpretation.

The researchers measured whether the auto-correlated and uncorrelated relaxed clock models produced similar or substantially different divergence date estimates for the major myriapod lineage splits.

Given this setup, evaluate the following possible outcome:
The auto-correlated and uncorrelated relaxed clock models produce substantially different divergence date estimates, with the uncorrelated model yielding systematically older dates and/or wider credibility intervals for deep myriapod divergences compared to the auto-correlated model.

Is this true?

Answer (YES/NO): NO